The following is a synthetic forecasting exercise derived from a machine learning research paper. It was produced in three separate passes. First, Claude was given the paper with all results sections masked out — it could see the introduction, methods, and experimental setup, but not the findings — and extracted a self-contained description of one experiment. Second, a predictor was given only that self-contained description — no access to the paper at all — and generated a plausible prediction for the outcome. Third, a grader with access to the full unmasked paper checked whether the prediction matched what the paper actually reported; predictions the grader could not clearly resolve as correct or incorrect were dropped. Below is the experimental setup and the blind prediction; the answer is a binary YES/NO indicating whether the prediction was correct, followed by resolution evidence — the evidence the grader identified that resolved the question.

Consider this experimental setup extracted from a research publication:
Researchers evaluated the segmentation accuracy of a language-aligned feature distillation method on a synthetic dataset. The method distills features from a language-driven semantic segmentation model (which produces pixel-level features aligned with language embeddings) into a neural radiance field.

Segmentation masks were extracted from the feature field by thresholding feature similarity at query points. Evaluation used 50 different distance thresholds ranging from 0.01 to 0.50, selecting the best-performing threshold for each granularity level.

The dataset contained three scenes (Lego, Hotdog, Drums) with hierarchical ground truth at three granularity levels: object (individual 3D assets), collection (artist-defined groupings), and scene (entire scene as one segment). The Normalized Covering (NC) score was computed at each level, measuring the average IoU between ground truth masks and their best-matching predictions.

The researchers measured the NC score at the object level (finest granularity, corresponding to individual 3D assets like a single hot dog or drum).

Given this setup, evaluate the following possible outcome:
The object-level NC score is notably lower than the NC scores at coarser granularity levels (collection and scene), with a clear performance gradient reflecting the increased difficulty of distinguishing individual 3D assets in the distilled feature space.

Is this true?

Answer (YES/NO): YES